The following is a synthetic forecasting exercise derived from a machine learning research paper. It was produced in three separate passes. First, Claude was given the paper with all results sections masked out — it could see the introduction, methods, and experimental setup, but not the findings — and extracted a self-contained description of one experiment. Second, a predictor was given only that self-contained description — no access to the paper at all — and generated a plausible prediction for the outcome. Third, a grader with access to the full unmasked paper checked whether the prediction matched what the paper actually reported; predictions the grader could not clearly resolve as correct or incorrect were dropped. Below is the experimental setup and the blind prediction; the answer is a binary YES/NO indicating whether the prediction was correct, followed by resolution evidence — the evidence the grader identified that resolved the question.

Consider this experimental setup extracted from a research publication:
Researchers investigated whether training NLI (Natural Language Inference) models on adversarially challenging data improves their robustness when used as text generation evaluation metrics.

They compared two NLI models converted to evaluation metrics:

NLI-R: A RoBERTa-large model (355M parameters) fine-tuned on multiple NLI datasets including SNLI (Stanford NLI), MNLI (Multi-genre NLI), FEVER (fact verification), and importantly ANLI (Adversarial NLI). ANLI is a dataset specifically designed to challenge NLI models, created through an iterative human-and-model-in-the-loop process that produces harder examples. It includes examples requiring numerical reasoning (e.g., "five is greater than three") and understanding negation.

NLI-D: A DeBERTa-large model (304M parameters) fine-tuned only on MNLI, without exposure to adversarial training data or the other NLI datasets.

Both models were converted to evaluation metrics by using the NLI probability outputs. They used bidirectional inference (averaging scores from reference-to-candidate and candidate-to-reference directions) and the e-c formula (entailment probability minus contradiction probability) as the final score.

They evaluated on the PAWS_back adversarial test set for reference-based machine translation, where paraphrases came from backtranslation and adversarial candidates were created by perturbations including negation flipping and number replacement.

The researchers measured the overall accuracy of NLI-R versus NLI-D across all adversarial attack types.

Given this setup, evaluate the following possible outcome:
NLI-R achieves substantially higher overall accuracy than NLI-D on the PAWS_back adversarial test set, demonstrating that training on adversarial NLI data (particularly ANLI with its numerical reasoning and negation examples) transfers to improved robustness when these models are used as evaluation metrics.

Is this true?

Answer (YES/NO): NO